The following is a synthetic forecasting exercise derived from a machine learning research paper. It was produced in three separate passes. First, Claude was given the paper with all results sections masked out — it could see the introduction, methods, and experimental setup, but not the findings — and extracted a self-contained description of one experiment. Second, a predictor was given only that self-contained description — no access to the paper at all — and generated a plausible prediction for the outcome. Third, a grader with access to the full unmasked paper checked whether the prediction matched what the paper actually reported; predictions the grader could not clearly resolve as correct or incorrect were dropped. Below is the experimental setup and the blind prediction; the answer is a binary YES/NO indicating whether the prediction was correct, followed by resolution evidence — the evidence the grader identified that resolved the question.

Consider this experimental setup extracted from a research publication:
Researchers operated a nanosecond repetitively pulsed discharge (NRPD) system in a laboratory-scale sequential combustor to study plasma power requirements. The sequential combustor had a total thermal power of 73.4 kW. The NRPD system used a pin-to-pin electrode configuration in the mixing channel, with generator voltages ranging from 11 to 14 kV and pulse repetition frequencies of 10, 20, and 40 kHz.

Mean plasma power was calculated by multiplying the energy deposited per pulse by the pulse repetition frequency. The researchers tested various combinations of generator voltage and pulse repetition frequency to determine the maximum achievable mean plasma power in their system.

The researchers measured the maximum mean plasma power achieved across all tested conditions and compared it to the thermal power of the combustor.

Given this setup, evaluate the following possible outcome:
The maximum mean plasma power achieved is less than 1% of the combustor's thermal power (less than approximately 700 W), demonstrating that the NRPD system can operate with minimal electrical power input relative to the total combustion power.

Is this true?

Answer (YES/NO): YES